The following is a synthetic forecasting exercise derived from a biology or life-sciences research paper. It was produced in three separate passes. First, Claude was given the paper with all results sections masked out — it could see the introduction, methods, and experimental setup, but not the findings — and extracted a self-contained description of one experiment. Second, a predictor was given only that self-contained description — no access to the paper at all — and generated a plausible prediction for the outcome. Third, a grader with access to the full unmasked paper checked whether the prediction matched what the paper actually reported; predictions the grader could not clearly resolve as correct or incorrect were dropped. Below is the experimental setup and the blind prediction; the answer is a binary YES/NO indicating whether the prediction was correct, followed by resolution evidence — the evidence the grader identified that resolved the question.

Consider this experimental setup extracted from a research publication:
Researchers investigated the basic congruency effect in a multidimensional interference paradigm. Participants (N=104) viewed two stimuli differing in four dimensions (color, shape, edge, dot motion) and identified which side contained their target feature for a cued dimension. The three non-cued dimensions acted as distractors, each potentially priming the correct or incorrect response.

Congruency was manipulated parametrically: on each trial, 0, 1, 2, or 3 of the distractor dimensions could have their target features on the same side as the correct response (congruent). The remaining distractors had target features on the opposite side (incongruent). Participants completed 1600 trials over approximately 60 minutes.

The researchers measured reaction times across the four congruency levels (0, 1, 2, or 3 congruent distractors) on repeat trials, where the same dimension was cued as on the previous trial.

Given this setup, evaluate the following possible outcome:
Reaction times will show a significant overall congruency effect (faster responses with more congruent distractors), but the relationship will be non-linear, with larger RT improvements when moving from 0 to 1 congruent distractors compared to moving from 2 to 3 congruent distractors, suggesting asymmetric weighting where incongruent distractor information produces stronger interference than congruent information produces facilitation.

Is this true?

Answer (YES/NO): NO